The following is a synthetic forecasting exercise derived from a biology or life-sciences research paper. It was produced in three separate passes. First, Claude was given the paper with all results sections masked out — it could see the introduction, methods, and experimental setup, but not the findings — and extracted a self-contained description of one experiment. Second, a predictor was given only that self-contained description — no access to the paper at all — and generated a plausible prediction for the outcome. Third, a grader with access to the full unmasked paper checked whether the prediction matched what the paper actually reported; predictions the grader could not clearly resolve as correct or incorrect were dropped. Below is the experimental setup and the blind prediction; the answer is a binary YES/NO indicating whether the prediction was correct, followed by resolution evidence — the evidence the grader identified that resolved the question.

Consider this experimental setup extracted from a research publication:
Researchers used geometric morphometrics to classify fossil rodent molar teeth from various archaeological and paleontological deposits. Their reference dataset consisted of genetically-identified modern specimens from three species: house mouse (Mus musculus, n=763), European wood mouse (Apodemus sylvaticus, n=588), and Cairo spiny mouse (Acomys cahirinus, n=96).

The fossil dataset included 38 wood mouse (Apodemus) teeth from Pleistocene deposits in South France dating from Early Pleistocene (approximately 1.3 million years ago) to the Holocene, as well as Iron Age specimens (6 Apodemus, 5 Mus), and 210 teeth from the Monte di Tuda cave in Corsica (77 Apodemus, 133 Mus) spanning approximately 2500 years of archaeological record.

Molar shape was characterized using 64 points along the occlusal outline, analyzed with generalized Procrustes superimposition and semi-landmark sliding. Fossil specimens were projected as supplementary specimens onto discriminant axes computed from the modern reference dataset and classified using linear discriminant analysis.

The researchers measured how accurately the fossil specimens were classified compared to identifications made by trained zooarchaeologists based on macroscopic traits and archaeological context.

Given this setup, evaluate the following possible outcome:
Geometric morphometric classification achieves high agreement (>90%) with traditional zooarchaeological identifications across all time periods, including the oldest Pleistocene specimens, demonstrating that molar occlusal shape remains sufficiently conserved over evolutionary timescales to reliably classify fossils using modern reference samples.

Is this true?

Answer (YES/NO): YES